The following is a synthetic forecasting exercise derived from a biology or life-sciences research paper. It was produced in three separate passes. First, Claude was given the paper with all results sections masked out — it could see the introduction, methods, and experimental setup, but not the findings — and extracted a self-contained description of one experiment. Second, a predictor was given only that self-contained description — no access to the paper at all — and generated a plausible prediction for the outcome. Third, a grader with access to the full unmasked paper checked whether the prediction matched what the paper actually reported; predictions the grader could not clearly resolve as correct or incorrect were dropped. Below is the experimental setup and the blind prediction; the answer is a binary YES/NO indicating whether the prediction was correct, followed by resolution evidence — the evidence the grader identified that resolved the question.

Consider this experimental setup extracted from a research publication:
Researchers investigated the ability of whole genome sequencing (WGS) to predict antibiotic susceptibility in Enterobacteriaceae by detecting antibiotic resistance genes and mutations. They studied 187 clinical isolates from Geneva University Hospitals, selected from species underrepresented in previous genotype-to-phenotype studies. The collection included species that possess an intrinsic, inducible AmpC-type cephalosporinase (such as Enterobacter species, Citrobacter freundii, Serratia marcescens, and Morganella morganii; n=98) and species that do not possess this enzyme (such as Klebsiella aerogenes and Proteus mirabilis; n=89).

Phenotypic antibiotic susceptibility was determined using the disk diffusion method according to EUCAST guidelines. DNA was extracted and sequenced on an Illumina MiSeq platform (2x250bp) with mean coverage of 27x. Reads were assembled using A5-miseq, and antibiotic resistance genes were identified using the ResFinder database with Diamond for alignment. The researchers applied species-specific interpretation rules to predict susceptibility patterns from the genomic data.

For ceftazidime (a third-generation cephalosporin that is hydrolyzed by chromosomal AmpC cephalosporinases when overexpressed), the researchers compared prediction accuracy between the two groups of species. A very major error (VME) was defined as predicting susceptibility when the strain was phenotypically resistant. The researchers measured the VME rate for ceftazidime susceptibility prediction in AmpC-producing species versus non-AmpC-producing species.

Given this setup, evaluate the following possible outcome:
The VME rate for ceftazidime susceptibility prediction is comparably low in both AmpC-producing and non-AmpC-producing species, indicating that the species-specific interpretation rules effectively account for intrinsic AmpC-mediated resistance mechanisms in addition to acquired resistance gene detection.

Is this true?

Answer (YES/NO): NO